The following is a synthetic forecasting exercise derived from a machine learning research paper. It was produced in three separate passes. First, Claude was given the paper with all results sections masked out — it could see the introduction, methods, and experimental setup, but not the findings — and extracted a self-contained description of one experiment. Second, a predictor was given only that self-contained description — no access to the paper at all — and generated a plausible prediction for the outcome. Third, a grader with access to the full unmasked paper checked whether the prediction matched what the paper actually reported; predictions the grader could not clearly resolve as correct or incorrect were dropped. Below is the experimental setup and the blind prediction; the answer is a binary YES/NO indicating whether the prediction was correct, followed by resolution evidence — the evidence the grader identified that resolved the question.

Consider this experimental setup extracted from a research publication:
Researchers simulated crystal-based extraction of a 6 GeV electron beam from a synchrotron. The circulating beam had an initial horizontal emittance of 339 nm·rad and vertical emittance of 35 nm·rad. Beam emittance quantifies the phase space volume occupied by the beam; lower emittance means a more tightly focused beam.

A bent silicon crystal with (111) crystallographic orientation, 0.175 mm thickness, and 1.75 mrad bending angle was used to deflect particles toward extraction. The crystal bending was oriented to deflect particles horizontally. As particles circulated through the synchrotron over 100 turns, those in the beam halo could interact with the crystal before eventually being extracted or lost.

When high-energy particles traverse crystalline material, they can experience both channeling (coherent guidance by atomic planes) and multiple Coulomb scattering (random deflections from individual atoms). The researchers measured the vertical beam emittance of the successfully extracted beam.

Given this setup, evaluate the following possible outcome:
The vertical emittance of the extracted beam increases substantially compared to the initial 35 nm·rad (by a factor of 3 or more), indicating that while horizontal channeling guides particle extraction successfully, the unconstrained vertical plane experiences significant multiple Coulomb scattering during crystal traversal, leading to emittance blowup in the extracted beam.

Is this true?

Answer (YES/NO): YES